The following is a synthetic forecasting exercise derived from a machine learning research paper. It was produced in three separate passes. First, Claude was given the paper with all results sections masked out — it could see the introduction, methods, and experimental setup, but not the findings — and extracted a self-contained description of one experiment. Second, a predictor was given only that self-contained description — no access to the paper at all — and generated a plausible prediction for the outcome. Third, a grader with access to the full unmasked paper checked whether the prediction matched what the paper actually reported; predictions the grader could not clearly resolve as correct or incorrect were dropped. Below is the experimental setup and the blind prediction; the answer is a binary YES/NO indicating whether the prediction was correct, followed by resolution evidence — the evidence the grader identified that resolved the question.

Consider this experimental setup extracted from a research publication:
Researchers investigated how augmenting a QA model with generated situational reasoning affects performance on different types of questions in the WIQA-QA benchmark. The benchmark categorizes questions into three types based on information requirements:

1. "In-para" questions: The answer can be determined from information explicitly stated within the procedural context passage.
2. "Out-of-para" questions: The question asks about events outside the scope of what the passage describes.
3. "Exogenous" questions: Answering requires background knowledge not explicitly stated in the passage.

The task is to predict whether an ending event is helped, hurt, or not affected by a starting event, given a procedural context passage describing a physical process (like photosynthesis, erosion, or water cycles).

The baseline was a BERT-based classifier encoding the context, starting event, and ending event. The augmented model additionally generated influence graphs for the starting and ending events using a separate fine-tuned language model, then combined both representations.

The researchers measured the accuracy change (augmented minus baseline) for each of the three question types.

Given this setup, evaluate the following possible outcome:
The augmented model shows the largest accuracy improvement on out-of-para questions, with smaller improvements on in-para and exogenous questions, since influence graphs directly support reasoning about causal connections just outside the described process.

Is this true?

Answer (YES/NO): NO